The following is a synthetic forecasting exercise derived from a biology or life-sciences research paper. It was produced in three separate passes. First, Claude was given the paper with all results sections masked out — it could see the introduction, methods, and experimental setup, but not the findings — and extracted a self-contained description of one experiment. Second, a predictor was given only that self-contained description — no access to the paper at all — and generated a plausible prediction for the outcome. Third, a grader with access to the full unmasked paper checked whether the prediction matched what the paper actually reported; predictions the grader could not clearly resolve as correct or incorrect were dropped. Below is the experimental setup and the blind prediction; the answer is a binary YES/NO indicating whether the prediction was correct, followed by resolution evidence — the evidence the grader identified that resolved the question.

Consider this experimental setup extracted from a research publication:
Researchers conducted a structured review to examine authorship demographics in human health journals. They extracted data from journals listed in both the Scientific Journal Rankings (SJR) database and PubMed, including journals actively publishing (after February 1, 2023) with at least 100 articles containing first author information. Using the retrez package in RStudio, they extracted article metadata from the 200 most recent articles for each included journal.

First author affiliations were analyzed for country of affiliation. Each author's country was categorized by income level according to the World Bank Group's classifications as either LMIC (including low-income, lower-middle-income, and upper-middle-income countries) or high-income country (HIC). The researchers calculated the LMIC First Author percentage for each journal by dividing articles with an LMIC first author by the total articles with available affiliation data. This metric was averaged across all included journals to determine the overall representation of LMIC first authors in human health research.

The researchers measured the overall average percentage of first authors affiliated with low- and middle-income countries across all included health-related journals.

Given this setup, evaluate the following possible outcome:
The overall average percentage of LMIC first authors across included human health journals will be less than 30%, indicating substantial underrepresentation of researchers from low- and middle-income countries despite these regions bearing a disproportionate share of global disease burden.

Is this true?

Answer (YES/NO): YES